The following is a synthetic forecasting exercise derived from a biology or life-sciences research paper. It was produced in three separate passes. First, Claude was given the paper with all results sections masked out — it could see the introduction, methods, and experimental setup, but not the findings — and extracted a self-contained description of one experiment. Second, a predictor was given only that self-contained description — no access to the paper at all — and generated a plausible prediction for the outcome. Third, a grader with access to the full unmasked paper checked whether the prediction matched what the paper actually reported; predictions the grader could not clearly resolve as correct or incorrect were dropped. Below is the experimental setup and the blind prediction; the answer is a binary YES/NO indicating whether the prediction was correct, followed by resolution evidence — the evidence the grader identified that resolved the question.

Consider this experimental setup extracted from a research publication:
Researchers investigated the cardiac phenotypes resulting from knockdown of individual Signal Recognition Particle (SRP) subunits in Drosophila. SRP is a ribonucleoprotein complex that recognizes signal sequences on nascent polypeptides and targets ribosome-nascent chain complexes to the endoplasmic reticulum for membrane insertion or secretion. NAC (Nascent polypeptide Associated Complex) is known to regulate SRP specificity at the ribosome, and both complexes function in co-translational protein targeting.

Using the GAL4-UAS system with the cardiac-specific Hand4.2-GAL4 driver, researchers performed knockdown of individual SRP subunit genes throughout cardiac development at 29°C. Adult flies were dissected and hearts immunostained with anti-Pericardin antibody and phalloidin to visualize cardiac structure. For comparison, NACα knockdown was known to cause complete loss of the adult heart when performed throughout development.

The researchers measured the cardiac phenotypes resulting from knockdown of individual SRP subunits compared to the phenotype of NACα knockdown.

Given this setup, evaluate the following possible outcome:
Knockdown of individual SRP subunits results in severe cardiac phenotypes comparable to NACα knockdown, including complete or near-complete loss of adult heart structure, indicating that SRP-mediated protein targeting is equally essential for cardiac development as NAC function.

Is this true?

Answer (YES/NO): NO